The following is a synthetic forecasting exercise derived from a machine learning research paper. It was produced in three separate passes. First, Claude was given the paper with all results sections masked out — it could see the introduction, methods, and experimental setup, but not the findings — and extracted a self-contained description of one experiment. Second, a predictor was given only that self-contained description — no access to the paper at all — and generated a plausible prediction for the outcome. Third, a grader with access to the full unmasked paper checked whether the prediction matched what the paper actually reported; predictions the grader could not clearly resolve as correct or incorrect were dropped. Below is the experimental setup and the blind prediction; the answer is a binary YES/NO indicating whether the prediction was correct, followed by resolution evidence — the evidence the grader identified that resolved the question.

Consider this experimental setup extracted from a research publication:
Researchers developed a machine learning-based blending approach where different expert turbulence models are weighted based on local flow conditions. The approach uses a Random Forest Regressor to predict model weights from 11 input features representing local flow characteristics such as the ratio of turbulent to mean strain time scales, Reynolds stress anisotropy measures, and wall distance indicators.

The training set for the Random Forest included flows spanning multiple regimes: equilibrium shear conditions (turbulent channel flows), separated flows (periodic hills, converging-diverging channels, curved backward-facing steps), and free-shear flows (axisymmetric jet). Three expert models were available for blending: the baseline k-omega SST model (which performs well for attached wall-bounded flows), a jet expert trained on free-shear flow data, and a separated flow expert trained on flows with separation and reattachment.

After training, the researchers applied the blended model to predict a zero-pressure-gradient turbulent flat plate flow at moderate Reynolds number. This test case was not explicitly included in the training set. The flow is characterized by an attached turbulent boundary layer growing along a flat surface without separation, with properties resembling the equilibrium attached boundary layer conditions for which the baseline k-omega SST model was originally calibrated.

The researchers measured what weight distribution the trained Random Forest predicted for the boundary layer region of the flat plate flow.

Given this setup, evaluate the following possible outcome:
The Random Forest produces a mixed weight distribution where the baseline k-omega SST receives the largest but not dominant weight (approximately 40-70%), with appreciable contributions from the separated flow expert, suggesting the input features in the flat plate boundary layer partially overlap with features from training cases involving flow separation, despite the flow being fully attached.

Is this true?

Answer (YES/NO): NO